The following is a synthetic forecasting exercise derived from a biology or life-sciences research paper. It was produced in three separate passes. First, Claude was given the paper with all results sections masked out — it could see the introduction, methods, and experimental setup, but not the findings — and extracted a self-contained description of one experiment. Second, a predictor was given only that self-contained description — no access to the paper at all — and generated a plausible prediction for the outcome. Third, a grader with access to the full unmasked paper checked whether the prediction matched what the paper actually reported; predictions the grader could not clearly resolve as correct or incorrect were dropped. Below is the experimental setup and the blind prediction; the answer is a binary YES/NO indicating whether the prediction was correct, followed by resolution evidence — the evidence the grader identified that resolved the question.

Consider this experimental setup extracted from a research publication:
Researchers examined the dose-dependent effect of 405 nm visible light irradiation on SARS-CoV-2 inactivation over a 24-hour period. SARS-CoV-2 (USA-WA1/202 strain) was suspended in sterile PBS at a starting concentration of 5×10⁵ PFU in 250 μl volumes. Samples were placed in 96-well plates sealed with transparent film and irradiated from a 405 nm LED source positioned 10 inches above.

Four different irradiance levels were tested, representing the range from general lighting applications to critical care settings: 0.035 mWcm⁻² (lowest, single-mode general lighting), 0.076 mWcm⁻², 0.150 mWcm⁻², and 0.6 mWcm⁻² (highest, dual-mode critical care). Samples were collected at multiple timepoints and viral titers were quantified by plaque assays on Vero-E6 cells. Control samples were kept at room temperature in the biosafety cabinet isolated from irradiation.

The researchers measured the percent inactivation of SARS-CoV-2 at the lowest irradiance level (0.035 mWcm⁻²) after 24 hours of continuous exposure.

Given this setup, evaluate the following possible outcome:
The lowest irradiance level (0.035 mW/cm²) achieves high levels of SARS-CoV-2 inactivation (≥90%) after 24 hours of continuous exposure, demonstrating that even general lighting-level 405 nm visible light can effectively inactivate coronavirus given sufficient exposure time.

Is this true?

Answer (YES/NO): YES